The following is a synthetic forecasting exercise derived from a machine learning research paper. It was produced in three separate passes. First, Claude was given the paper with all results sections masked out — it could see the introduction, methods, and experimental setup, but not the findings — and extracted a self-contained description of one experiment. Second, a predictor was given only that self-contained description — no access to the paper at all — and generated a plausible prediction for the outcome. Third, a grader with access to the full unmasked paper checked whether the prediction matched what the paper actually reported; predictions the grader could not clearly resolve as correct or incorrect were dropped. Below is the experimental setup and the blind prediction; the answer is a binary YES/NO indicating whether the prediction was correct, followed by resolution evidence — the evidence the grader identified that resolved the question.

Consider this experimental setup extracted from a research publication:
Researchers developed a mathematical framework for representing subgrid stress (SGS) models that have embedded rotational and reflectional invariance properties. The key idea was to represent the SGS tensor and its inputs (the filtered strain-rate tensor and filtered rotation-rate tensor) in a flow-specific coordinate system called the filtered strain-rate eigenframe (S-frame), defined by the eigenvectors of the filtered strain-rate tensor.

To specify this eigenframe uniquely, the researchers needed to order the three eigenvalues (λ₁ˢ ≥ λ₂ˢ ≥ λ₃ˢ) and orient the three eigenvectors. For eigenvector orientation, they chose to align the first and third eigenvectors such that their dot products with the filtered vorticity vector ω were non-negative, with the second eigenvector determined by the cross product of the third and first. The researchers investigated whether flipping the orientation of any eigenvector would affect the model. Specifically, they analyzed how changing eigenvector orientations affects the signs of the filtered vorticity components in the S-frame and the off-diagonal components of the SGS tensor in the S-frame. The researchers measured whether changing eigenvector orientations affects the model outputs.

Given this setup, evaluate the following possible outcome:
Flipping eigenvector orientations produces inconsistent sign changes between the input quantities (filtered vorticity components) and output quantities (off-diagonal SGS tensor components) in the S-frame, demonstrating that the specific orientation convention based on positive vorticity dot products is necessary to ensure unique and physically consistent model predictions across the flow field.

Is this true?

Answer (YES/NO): NO